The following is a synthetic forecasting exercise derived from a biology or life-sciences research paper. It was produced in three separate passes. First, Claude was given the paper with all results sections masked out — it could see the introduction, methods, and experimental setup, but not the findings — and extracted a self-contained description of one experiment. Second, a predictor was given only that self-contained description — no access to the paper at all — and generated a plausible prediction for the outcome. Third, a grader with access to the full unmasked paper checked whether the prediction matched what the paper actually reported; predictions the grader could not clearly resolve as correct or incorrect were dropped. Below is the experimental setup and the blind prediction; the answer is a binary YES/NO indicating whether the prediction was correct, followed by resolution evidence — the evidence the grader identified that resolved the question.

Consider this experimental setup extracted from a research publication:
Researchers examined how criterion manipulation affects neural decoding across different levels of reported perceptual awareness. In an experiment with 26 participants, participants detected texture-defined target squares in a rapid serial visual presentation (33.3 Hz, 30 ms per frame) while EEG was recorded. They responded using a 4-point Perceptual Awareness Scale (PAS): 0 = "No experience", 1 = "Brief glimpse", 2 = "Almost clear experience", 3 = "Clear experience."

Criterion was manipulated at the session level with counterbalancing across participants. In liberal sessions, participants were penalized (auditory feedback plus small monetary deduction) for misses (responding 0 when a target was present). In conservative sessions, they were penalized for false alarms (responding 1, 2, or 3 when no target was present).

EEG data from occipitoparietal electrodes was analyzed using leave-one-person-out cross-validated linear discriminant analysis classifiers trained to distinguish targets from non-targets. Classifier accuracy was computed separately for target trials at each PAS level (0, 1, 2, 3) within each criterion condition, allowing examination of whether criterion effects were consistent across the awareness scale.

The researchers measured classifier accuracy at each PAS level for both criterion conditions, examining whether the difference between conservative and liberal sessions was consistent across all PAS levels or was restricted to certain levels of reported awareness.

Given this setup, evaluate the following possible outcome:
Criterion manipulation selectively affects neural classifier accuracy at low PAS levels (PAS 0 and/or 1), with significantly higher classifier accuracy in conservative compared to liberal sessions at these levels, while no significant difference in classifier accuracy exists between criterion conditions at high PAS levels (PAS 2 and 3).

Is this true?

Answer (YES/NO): NO